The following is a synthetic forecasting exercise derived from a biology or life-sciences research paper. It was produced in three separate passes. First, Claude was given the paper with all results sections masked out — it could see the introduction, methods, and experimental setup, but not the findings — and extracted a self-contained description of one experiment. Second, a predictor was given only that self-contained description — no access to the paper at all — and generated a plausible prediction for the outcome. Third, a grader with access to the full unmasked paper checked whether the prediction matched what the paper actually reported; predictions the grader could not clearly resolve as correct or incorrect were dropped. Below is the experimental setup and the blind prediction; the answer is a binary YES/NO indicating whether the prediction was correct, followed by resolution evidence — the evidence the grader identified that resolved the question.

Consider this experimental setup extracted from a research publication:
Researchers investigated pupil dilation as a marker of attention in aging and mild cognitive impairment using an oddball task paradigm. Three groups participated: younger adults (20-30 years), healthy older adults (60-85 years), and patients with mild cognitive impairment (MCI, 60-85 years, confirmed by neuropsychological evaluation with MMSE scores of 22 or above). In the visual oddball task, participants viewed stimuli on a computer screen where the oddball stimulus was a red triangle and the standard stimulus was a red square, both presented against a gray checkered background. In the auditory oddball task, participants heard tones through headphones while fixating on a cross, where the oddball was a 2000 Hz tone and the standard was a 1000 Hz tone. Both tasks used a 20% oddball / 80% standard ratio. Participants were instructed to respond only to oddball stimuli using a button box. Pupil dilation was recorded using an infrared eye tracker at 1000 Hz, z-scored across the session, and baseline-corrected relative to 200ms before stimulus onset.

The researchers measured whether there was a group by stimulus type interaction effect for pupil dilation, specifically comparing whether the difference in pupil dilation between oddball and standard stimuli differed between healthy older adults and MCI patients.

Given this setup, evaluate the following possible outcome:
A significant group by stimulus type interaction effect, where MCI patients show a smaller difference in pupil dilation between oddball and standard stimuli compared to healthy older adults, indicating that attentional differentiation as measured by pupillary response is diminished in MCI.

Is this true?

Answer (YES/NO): NO